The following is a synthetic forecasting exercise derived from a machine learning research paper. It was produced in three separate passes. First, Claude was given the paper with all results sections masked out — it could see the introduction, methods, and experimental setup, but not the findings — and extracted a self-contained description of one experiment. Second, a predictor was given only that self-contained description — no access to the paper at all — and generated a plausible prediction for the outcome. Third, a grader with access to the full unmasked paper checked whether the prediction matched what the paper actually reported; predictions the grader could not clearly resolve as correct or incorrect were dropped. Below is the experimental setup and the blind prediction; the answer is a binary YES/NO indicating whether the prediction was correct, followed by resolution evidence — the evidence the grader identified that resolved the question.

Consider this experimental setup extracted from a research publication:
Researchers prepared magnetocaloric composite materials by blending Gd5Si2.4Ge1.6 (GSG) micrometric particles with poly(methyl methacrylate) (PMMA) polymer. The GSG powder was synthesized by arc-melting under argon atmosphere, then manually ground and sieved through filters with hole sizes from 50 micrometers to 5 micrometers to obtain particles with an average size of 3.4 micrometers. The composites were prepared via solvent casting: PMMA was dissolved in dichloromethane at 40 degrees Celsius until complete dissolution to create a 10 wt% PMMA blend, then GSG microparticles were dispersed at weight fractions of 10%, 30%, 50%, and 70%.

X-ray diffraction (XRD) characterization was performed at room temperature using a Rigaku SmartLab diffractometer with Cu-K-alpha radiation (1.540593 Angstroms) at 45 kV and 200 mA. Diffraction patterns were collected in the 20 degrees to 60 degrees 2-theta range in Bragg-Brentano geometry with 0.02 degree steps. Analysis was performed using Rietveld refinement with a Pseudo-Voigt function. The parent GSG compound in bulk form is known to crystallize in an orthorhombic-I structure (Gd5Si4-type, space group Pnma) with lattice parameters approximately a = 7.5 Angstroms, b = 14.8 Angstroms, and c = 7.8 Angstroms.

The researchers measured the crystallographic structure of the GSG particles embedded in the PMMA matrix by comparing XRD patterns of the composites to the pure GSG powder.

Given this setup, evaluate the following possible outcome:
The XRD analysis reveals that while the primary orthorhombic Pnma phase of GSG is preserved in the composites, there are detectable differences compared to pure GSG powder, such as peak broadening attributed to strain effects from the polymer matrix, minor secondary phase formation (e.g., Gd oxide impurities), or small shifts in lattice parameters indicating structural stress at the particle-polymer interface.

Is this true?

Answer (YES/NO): YES